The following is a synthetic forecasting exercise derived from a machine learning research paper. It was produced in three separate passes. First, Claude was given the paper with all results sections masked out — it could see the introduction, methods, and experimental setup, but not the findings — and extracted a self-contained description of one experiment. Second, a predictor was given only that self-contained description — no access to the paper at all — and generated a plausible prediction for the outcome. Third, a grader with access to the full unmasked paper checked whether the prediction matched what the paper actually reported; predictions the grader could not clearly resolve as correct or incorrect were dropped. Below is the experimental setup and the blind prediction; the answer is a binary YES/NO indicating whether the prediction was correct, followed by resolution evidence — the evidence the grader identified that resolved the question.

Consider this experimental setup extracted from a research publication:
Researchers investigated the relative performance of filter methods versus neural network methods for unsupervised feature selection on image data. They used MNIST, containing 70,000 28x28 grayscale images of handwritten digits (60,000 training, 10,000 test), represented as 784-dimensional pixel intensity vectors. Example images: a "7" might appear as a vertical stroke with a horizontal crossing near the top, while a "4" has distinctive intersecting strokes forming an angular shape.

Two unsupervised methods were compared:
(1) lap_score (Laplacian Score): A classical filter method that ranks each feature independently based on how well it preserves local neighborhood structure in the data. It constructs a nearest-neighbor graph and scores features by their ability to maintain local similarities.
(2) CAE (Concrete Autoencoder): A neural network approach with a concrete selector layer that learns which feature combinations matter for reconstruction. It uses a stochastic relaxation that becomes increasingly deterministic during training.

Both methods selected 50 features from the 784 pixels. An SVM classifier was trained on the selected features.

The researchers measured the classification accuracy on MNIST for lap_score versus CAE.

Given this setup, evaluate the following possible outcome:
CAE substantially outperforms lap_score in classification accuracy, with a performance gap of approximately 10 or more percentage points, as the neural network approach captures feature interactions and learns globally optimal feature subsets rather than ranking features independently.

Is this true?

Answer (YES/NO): YES